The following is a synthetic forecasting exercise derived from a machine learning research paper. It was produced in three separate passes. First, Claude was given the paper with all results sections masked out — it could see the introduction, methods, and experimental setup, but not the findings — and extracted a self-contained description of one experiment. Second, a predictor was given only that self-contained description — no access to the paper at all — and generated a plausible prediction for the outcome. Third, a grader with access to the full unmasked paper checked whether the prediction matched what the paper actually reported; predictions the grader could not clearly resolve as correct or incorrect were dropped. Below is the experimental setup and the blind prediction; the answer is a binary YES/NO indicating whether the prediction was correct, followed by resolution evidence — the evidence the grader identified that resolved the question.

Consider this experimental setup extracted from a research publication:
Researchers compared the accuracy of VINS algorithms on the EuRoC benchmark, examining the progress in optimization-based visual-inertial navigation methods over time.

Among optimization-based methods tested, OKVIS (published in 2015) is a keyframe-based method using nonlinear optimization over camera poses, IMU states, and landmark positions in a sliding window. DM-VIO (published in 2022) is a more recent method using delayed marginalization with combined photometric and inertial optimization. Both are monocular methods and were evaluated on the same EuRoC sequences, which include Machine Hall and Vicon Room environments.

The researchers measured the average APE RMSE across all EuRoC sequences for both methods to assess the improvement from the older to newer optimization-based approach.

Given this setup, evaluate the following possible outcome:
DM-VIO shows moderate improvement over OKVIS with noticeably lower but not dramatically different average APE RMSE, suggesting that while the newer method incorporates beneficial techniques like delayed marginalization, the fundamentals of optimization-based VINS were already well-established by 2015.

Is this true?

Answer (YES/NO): NO